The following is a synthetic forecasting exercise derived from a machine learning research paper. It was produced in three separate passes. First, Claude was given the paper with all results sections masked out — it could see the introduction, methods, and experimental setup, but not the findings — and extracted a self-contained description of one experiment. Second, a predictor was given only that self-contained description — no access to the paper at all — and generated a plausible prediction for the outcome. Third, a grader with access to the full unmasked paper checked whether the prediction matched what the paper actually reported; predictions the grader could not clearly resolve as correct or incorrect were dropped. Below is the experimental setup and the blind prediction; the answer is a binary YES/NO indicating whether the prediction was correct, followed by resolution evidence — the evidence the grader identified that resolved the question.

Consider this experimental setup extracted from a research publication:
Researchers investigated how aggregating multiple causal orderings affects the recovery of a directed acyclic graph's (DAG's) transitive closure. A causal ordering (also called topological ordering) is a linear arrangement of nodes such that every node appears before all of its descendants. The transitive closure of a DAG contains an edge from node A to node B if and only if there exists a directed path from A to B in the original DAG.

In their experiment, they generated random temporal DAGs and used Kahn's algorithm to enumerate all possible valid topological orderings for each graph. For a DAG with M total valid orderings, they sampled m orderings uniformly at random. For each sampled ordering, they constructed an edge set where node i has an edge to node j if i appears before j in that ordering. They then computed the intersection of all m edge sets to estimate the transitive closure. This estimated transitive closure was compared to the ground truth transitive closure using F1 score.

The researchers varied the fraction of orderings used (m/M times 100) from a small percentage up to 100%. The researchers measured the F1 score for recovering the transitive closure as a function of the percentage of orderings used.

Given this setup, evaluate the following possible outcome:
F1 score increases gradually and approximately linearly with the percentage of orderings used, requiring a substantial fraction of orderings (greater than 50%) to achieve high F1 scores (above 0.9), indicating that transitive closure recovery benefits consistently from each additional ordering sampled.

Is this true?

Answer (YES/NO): NO